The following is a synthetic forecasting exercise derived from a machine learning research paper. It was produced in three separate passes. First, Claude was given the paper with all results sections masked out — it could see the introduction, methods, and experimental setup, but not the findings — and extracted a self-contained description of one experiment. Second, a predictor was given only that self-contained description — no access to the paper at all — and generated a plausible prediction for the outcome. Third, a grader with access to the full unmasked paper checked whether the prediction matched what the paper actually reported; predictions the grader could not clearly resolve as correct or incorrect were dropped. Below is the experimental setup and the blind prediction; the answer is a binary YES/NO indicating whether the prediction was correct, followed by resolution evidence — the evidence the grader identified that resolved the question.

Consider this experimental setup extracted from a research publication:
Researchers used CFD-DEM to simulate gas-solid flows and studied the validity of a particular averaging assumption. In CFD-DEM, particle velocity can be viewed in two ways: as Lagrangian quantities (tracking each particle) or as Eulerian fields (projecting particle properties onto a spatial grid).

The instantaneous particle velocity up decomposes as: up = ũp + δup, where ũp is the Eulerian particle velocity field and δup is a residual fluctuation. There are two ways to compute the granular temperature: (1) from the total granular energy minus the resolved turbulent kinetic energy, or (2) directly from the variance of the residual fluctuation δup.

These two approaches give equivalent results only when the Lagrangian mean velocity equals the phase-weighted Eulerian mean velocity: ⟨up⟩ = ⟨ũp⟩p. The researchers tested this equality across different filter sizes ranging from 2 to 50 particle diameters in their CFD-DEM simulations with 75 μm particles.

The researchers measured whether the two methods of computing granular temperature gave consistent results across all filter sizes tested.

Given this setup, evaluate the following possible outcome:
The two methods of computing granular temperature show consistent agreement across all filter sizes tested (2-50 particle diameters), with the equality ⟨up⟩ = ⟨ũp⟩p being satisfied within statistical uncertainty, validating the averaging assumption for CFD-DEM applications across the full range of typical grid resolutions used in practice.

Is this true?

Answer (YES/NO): NO